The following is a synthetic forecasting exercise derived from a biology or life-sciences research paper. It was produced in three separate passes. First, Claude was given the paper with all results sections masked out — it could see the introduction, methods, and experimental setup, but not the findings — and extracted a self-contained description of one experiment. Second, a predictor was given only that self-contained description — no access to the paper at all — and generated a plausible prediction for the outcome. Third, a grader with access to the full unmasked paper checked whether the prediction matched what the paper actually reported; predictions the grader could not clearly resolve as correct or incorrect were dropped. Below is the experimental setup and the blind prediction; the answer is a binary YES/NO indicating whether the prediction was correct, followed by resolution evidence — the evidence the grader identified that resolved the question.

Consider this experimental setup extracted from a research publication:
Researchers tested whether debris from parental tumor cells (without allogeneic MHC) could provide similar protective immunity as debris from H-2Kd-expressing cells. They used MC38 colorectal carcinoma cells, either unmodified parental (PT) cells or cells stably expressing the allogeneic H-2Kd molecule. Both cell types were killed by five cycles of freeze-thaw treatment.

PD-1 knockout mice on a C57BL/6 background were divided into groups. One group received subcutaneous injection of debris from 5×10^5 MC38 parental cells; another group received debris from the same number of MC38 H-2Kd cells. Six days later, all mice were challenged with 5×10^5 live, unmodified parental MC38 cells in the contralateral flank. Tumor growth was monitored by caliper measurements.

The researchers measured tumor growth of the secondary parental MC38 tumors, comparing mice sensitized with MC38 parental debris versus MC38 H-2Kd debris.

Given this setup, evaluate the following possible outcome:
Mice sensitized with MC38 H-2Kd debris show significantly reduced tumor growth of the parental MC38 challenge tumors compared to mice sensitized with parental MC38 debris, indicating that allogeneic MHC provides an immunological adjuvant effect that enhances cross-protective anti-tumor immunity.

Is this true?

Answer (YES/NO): YES